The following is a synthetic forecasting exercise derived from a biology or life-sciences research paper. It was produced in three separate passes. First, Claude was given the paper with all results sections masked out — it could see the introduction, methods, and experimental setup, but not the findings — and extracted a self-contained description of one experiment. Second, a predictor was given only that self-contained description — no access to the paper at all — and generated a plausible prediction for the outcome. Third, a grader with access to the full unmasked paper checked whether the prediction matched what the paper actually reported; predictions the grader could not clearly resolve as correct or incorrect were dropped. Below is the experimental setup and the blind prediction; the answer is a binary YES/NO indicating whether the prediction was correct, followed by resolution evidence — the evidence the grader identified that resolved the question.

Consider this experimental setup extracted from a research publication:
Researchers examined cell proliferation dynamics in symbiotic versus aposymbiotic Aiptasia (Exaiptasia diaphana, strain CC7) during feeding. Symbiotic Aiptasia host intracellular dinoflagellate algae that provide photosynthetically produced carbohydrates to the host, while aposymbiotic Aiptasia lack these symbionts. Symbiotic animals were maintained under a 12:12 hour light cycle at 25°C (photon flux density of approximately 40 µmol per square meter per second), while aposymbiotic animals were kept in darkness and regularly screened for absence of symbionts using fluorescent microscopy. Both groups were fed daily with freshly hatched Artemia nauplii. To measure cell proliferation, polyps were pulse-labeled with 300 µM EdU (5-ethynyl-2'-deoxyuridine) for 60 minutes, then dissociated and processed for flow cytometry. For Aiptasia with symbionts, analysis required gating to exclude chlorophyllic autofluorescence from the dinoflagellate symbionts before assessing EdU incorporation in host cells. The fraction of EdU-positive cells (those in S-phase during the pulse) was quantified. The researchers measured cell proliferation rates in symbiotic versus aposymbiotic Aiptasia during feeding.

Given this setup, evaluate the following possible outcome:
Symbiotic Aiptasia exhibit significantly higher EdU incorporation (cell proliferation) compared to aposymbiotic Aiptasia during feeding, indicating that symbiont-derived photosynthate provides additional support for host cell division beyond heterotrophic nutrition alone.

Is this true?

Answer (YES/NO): YES